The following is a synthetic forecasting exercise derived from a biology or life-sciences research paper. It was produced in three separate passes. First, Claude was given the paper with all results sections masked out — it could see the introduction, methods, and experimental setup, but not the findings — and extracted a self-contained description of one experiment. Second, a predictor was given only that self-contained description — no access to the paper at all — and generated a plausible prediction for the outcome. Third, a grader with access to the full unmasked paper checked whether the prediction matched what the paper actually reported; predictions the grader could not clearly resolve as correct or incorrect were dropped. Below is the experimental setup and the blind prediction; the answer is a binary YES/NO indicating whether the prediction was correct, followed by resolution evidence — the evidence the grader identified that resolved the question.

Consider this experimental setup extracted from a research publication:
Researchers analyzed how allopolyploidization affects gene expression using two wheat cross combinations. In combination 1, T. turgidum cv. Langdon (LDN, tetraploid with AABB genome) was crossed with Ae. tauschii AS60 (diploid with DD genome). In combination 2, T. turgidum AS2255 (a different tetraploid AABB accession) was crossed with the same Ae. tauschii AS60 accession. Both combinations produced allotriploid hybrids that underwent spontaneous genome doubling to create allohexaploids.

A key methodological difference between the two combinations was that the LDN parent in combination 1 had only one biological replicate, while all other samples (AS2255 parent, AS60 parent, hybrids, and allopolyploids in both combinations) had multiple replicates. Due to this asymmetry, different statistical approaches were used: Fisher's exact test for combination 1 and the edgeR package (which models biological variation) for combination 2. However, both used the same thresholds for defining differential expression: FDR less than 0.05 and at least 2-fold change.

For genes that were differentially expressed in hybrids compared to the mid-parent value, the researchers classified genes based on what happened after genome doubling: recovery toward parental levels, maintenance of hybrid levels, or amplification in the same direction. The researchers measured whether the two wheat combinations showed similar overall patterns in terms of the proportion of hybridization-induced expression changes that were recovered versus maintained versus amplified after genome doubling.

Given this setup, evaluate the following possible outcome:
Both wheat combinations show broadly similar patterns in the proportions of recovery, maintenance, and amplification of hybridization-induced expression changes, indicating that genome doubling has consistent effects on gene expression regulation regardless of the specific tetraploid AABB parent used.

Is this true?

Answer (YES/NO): YES